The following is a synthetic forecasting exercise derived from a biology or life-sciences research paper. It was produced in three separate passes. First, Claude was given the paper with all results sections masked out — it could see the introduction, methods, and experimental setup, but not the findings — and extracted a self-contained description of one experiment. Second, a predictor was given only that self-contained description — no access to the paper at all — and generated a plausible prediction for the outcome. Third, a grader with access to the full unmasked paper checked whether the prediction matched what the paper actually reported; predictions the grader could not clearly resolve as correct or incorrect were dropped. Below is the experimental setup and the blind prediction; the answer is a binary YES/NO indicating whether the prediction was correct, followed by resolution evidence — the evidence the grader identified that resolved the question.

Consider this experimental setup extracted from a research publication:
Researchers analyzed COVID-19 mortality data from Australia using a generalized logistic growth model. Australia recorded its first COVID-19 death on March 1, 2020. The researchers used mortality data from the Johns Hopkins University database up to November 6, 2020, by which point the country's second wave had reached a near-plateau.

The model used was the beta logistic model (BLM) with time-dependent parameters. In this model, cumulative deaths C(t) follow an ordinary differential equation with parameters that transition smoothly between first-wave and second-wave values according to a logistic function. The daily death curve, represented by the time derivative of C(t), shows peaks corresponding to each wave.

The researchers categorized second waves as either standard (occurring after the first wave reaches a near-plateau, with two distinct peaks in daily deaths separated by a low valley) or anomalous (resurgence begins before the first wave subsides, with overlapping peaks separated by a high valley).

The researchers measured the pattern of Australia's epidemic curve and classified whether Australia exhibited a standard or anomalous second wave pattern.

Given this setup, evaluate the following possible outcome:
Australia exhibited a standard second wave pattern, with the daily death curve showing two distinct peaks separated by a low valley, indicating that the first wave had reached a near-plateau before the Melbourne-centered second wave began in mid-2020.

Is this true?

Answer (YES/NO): YES